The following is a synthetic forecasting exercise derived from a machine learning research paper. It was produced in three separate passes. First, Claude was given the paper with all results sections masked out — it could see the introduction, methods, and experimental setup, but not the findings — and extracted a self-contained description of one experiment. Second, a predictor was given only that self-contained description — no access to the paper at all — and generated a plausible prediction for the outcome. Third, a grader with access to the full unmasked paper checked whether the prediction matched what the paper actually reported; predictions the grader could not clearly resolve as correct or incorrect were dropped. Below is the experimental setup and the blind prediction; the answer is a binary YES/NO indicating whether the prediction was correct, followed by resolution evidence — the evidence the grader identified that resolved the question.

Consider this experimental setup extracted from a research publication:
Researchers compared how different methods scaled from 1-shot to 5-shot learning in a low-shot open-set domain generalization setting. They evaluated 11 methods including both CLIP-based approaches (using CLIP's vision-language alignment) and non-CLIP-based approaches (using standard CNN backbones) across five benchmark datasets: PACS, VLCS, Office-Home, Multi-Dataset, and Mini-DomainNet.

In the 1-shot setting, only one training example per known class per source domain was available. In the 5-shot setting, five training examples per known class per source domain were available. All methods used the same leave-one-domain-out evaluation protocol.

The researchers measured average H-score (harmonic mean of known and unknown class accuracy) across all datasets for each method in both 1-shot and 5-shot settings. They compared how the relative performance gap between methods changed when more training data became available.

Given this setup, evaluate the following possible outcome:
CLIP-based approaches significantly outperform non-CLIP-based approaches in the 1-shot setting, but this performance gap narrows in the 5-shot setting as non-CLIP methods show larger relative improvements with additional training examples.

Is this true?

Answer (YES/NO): NO